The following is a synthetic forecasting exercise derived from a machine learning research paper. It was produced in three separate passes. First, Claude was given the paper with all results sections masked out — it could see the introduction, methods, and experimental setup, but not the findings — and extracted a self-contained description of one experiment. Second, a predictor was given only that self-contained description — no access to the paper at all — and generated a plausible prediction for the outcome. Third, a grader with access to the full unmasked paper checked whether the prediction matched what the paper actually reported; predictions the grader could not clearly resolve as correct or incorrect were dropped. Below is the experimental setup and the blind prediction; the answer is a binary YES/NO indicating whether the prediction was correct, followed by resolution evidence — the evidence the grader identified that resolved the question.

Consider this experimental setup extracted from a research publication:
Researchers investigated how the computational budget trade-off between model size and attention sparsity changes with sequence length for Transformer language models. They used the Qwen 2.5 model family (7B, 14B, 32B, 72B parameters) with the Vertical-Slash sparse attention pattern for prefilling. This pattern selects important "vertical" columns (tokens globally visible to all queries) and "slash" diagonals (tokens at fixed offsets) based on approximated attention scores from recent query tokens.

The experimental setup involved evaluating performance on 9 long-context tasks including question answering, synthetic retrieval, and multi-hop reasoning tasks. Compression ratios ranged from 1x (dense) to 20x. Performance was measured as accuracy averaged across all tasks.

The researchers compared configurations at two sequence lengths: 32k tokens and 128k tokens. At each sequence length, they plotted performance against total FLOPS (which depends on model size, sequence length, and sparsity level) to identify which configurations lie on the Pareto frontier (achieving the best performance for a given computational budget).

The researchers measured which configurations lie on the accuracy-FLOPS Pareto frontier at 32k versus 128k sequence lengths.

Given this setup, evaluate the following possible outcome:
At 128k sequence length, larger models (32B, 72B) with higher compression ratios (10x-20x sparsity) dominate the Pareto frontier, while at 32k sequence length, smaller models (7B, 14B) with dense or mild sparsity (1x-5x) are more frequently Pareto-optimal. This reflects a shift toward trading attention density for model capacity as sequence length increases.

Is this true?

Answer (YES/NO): NO